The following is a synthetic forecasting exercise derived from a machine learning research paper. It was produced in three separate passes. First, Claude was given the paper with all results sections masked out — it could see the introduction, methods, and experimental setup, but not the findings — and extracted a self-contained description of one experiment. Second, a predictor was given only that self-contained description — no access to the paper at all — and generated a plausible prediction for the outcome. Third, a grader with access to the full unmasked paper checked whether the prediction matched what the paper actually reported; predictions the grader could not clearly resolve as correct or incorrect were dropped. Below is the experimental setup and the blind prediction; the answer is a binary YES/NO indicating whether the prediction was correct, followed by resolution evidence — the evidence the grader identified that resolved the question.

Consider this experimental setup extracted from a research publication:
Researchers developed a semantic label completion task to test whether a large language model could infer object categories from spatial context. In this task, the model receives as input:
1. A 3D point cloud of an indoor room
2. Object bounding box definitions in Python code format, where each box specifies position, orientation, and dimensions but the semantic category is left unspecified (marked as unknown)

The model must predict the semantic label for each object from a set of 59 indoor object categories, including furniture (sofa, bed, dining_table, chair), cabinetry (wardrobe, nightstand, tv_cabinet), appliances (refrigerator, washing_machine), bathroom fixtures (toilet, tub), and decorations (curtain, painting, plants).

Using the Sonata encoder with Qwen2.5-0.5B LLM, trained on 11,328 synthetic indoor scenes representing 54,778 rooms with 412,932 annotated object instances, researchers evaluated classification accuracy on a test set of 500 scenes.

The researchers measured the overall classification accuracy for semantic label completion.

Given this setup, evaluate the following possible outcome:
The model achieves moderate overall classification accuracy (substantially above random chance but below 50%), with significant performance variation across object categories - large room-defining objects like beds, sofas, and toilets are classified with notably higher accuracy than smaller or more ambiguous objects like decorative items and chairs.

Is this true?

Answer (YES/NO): NO